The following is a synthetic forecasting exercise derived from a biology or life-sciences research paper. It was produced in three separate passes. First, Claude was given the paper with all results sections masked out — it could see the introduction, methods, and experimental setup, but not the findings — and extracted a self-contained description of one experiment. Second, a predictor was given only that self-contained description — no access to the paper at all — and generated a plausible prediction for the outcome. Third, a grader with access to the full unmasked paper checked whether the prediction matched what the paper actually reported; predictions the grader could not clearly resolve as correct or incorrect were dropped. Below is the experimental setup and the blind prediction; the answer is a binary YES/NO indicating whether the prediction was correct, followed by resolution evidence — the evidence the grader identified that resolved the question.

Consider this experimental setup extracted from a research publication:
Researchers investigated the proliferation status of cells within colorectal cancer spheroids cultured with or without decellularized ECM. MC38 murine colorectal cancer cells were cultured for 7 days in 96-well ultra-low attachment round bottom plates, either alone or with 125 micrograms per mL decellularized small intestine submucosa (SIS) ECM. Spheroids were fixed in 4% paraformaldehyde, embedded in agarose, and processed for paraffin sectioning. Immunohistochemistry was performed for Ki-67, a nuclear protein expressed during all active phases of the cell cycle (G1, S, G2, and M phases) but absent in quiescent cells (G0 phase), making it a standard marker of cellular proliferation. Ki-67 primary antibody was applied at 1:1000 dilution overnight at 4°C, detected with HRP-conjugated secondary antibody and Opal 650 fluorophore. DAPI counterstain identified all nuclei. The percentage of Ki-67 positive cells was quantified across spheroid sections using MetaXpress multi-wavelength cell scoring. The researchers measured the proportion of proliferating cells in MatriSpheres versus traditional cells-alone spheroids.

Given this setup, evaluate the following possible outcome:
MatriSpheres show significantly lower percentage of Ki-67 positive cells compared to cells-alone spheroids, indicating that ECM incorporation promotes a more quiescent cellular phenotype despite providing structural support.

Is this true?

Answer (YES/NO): NO